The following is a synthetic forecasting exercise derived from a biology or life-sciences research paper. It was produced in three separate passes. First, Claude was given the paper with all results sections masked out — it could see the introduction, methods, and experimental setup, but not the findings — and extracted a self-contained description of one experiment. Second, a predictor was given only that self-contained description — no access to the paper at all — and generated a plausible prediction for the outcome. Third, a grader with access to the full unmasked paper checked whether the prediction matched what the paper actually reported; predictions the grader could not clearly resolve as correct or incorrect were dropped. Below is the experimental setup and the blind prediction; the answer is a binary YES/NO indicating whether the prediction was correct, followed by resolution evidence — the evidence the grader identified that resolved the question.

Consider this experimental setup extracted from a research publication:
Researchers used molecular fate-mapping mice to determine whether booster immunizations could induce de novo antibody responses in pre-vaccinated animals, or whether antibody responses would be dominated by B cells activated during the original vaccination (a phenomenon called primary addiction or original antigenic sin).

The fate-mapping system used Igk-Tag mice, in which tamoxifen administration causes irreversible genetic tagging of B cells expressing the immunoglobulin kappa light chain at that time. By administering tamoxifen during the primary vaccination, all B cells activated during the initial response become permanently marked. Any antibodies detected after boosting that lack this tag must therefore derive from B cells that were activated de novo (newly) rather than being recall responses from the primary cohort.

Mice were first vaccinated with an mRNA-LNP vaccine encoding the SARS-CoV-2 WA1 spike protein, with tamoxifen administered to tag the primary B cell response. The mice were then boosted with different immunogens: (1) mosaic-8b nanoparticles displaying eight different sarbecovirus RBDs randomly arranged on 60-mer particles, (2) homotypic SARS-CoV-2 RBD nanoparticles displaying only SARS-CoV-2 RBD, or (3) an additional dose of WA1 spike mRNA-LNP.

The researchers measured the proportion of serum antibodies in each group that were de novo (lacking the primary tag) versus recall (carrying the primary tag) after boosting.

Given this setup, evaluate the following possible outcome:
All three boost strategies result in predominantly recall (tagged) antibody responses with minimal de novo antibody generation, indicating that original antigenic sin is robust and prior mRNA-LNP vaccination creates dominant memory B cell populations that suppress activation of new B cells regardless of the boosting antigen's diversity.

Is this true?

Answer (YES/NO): NO